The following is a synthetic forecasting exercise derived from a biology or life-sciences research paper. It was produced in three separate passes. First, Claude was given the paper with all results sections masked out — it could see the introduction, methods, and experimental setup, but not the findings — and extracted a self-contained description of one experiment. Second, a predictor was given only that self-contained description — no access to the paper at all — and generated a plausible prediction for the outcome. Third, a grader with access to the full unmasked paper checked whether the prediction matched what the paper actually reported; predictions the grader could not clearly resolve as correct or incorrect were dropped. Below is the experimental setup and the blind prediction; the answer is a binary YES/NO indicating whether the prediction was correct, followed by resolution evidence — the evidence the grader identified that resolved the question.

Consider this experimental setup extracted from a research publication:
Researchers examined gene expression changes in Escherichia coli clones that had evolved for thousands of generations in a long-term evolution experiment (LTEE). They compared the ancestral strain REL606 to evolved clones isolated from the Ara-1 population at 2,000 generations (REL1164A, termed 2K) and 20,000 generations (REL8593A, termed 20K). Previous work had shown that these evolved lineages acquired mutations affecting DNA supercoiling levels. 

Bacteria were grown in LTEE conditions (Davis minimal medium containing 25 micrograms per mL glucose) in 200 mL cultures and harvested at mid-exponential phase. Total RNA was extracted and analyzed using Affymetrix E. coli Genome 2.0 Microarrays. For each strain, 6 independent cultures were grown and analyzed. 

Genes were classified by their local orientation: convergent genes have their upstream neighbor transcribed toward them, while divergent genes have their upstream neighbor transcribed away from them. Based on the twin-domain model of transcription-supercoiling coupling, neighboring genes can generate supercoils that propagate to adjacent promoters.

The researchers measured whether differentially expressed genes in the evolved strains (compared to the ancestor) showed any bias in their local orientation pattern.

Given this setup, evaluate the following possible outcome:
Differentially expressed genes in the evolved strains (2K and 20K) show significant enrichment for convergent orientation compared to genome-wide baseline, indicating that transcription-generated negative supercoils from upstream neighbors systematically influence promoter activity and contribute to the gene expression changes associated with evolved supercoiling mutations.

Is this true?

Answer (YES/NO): NO